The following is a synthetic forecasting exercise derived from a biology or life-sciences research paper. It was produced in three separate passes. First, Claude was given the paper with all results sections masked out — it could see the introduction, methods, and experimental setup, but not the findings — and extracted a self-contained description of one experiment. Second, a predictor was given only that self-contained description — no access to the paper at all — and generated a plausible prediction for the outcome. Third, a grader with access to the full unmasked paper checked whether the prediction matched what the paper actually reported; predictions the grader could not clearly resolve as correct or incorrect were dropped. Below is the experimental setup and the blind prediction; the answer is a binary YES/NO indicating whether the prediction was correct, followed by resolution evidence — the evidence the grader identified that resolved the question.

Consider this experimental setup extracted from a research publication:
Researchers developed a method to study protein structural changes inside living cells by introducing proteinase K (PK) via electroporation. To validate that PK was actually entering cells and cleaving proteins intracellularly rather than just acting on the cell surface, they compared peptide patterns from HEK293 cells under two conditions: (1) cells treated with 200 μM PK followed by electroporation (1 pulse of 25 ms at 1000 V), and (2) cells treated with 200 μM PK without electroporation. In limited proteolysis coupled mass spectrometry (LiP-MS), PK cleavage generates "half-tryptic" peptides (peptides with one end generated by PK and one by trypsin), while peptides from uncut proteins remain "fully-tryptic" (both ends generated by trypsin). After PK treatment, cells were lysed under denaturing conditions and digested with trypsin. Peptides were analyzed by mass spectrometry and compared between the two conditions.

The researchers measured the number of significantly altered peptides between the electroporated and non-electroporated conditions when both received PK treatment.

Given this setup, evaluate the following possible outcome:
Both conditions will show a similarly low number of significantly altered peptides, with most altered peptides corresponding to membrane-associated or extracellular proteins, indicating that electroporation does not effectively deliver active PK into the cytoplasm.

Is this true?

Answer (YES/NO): NO